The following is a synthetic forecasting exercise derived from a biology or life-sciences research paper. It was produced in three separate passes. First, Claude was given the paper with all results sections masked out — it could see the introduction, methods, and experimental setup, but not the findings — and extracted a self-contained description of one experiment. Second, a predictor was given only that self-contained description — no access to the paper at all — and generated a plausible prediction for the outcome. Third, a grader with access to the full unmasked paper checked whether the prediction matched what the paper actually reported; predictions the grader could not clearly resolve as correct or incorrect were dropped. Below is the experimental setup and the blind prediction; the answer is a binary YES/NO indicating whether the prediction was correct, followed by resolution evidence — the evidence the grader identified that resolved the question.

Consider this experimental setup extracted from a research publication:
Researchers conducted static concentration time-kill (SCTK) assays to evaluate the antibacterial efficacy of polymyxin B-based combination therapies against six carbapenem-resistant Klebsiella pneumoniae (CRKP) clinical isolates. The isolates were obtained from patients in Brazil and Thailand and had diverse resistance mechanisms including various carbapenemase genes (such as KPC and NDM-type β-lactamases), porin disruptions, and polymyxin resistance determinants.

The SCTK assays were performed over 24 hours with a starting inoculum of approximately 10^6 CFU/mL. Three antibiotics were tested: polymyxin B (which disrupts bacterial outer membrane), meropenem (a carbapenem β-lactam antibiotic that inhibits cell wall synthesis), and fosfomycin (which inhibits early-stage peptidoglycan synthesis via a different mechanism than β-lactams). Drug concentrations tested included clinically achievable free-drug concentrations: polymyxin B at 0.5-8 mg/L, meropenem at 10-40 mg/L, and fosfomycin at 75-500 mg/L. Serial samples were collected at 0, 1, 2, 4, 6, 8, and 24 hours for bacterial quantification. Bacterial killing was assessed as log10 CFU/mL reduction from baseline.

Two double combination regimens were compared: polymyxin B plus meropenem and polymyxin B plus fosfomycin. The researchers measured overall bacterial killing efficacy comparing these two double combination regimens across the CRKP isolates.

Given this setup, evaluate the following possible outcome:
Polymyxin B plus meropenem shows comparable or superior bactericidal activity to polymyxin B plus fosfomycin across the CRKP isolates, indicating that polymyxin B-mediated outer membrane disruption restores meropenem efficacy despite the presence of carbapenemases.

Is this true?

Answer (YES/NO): NO